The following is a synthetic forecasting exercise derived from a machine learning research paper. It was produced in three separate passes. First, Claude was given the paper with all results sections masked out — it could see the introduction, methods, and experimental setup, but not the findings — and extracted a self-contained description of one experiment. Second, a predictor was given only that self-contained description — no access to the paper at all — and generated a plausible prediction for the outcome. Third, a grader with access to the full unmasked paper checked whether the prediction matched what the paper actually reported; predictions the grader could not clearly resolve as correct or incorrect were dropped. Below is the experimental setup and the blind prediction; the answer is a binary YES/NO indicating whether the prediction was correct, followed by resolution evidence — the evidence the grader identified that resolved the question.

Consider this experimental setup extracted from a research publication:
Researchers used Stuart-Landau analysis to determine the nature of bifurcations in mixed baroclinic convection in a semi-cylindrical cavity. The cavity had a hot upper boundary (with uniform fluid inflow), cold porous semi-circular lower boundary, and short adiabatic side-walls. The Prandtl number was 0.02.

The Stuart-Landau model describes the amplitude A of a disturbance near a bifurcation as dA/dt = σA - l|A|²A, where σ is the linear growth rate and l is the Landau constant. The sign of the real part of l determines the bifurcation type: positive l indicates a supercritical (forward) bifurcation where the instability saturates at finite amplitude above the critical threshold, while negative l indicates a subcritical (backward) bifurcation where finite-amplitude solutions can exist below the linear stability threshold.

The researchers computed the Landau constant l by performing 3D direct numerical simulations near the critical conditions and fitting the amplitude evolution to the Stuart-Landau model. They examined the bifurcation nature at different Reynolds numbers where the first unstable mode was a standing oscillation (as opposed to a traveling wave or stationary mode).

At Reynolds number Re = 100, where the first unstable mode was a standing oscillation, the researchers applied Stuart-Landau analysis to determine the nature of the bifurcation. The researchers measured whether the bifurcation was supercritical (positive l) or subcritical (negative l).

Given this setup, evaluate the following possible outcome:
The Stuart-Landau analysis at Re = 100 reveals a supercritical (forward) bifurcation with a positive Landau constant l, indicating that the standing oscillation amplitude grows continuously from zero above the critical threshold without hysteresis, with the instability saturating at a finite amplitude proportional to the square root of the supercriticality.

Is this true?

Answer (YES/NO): NO